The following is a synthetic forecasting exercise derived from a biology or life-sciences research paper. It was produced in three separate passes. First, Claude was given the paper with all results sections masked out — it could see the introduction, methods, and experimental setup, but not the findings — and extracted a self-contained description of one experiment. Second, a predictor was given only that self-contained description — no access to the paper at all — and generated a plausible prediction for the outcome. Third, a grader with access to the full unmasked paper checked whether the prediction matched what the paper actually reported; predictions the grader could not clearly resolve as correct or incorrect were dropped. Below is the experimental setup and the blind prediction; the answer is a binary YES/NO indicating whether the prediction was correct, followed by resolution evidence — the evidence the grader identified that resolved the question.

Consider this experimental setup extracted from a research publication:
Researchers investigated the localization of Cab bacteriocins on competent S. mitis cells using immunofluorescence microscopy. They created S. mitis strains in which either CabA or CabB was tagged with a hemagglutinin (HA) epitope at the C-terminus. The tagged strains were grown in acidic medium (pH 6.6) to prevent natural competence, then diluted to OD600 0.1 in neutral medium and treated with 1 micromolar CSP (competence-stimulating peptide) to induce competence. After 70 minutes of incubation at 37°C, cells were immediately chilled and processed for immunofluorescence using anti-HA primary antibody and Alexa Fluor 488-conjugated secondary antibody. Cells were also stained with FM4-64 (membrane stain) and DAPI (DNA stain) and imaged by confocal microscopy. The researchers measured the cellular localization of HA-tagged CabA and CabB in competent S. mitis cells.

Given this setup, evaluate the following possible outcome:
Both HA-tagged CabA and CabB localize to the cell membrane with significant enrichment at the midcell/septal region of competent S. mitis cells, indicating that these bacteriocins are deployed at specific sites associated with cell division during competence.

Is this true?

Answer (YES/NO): NO